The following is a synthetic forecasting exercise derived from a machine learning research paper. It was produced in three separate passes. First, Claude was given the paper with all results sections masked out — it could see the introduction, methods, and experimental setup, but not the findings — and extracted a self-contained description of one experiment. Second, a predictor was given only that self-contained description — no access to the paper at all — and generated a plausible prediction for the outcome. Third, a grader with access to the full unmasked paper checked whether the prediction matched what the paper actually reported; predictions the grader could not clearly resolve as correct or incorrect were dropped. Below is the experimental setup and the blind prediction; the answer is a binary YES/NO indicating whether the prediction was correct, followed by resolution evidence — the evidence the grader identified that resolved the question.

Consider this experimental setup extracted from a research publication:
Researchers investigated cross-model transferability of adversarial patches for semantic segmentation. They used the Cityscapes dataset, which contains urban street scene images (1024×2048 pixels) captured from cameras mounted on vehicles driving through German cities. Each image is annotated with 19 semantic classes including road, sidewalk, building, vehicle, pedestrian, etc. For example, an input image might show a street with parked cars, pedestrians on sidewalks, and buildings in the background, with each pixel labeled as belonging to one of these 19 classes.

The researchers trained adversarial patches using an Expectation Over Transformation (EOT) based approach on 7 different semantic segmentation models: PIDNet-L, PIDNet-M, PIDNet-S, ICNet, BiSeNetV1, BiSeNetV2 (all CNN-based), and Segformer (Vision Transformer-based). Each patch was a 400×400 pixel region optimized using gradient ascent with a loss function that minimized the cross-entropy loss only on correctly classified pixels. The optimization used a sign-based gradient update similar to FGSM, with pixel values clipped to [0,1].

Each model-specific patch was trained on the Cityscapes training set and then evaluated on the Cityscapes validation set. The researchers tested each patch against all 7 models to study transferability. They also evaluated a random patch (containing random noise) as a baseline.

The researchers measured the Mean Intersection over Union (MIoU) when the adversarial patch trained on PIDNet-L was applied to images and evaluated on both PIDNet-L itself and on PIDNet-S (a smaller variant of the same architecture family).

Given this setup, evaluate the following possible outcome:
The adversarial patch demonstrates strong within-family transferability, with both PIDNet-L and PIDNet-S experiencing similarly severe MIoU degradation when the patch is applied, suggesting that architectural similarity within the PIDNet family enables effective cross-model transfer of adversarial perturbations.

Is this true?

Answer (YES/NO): NO